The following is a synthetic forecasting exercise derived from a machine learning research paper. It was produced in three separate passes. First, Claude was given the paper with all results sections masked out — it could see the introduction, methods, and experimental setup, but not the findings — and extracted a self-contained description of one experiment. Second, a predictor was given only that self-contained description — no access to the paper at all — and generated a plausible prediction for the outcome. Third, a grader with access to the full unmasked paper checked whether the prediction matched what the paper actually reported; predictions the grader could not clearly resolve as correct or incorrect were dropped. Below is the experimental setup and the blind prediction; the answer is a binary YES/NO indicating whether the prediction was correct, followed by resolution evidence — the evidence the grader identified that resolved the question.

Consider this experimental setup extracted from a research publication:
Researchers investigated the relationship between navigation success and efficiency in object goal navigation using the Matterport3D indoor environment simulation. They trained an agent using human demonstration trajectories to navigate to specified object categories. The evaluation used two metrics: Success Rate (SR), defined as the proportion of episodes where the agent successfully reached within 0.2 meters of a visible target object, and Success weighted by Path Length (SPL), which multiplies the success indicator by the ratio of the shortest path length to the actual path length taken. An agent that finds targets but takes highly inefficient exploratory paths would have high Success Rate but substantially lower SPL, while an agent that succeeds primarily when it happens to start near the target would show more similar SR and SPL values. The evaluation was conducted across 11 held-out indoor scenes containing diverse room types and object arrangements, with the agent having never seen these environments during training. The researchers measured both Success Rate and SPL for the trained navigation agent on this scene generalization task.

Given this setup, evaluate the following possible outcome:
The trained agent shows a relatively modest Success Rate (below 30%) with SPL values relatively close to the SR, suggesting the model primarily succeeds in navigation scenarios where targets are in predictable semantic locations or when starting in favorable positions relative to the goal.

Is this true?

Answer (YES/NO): NO